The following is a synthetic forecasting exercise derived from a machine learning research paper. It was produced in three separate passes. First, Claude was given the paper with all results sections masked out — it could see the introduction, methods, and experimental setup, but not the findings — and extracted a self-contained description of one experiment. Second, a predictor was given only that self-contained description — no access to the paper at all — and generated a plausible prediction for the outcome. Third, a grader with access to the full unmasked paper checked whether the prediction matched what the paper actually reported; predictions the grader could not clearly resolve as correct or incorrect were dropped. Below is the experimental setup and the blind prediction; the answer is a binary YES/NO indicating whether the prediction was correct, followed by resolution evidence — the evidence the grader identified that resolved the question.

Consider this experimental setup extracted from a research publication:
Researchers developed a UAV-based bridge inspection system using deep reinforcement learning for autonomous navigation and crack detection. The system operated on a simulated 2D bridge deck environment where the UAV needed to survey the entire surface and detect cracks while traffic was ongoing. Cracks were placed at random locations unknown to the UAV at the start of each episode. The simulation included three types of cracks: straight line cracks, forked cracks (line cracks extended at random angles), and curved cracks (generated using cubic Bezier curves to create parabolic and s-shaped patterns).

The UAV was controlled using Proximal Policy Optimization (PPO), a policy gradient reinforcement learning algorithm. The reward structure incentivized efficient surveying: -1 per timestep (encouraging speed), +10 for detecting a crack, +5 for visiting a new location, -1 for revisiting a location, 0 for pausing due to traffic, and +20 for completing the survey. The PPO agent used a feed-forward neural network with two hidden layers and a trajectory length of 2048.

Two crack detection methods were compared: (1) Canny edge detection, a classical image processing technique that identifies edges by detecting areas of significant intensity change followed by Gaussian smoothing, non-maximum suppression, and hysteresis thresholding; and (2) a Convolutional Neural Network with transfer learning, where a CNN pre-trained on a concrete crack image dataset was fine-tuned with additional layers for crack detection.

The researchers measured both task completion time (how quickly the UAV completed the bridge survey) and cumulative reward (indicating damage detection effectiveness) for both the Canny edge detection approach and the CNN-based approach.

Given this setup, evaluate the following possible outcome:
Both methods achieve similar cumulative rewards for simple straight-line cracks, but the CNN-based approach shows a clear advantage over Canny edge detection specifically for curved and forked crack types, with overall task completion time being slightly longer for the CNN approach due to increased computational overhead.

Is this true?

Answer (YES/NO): NO